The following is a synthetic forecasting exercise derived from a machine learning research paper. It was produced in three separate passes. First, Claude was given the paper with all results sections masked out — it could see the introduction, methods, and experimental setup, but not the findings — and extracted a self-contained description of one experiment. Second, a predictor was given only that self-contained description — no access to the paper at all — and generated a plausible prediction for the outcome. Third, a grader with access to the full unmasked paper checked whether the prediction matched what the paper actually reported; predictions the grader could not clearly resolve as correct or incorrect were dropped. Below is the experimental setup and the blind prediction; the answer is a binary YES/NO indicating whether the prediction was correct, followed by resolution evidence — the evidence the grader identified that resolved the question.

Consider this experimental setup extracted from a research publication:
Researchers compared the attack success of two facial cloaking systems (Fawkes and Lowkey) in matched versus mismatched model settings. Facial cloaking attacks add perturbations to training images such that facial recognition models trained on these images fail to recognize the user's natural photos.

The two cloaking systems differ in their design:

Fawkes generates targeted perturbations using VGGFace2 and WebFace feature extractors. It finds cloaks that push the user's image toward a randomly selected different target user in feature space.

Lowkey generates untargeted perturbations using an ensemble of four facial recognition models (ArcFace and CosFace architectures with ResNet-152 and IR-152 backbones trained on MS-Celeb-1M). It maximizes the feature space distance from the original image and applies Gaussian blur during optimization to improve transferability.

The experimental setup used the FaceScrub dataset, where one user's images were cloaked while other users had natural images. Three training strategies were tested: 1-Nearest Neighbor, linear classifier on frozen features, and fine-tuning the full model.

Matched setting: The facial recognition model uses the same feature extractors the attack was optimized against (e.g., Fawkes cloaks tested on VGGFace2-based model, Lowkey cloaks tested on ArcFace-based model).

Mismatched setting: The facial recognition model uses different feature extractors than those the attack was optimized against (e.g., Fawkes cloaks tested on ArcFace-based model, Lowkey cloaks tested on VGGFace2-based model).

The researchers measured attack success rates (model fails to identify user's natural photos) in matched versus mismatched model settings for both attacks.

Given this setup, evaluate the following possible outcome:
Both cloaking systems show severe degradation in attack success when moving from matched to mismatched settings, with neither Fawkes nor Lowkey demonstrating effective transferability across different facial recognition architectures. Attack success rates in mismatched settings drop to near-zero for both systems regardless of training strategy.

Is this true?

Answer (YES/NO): NO